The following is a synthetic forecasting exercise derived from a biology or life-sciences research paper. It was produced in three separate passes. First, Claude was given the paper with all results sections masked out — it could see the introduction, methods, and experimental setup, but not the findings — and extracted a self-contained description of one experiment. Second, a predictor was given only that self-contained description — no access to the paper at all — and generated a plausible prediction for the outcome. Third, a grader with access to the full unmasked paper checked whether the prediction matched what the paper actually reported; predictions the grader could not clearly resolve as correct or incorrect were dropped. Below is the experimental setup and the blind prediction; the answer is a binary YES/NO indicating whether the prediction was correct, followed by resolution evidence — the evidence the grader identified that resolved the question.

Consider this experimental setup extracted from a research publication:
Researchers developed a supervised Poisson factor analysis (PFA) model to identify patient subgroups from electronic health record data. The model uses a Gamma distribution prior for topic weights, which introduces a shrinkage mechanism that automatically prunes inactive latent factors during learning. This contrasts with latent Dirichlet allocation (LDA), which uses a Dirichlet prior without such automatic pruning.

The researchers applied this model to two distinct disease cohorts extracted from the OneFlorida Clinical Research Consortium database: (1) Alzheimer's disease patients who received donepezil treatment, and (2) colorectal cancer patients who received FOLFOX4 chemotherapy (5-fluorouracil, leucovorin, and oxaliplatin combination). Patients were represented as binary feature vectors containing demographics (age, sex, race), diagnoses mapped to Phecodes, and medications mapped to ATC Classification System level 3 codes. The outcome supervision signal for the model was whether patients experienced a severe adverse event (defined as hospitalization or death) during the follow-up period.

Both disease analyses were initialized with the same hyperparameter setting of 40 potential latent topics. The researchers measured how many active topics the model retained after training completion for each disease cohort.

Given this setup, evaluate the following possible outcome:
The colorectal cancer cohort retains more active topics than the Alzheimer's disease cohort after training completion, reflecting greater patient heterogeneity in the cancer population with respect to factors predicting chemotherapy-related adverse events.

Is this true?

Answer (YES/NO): NO